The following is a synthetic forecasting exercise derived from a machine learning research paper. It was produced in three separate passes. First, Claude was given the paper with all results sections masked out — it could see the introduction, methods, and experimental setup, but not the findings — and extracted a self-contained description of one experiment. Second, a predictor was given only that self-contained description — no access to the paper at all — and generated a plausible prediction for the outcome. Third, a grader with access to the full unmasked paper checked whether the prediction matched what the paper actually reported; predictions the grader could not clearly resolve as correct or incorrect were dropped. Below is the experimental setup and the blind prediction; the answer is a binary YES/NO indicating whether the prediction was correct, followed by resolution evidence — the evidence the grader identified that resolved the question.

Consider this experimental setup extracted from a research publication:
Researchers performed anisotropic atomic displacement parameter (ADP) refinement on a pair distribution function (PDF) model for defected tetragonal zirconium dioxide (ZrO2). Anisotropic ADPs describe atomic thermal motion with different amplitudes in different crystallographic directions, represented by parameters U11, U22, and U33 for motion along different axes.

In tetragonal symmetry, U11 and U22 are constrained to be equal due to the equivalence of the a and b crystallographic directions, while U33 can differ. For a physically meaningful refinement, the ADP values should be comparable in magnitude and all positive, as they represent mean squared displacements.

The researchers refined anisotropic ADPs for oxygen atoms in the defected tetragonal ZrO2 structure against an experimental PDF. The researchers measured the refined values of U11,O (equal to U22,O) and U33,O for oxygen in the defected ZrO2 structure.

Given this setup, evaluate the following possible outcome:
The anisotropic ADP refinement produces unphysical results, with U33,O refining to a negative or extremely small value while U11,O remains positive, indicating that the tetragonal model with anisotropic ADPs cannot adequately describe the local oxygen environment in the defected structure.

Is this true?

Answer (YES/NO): NO